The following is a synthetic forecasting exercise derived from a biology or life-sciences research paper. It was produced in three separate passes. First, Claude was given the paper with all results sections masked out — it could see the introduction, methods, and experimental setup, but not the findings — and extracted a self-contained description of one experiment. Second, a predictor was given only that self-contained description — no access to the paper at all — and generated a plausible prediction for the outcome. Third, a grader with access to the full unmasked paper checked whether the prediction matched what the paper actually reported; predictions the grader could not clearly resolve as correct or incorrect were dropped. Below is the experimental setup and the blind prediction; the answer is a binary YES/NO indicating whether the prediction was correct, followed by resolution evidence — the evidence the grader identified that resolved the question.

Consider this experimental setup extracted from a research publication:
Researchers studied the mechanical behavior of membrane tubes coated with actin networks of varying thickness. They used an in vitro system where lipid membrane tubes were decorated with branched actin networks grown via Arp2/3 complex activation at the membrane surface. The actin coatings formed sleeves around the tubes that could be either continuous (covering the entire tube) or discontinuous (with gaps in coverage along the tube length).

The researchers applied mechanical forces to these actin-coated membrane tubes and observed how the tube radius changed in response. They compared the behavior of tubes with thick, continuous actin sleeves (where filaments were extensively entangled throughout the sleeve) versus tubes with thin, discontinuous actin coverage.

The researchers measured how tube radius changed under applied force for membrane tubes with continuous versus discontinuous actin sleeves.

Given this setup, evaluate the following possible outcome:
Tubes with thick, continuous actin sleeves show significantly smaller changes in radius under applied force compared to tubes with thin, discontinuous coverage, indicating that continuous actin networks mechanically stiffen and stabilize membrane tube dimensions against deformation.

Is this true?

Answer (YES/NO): YES